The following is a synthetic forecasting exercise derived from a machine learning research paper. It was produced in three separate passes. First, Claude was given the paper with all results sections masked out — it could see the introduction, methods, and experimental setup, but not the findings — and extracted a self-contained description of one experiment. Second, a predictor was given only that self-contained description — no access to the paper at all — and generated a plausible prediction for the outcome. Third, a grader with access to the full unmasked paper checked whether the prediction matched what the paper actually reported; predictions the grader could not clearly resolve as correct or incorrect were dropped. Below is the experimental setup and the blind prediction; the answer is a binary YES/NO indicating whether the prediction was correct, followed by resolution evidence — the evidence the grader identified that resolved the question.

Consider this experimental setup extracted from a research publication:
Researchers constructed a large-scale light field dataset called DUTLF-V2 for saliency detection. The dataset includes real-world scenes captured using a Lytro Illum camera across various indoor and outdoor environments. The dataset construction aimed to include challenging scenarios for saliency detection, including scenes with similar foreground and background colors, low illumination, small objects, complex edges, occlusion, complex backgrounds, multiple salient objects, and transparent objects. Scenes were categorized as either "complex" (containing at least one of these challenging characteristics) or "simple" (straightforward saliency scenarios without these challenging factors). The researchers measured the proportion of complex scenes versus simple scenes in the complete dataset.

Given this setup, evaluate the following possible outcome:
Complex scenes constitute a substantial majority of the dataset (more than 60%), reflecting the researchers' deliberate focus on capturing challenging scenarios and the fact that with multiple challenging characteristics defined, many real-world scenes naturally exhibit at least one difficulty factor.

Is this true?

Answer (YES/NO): NO